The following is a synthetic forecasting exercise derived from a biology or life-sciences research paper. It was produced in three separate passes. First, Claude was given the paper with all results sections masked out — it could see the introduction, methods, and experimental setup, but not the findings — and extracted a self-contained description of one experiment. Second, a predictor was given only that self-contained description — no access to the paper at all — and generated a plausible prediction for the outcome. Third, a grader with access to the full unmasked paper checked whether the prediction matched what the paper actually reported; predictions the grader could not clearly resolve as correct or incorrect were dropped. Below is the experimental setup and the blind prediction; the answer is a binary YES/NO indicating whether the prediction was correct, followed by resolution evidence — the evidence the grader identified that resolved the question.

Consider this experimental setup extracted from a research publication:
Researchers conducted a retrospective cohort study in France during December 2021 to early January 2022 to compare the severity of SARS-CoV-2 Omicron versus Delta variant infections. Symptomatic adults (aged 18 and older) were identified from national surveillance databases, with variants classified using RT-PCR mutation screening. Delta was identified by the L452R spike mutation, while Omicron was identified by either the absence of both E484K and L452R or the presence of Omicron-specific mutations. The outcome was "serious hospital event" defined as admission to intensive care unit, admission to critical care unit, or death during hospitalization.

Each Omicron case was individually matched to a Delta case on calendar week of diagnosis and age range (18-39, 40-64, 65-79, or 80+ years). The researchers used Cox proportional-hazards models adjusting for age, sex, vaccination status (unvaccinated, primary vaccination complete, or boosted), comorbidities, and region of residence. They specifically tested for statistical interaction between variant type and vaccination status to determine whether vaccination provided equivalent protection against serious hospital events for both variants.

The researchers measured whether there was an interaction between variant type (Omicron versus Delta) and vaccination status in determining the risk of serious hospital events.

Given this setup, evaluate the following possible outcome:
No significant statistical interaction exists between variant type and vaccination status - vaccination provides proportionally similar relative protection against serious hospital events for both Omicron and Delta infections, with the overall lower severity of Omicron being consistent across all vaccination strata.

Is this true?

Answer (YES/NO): YES